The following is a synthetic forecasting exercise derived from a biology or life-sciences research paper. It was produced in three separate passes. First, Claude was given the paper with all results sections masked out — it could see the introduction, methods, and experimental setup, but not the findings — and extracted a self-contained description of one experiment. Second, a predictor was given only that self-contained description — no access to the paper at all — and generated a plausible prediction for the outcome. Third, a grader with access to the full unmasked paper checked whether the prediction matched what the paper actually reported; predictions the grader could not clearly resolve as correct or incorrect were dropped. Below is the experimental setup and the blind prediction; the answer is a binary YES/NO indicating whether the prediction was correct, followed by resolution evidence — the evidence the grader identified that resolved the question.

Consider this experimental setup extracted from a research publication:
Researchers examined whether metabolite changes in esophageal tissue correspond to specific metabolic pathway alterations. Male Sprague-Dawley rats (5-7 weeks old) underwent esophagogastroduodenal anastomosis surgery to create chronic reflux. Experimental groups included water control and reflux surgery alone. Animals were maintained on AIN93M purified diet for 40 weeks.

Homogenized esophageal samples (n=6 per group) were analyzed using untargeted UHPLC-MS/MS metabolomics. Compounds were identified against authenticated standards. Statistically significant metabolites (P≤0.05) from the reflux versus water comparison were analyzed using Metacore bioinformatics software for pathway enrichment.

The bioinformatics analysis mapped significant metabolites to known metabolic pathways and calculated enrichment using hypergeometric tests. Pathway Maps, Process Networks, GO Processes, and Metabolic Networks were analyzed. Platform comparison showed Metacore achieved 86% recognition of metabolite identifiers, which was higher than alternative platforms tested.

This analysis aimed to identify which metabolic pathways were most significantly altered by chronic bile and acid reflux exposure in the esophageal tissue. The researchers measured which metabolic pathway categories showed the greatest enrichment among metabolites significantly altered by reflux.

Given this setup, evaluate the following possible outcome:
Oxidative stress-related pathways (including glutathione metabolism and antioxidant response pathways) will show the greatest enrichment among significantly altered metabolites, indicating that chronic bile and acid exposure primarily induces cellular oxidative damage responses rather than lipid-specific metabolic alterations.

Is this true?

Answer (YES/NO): NO